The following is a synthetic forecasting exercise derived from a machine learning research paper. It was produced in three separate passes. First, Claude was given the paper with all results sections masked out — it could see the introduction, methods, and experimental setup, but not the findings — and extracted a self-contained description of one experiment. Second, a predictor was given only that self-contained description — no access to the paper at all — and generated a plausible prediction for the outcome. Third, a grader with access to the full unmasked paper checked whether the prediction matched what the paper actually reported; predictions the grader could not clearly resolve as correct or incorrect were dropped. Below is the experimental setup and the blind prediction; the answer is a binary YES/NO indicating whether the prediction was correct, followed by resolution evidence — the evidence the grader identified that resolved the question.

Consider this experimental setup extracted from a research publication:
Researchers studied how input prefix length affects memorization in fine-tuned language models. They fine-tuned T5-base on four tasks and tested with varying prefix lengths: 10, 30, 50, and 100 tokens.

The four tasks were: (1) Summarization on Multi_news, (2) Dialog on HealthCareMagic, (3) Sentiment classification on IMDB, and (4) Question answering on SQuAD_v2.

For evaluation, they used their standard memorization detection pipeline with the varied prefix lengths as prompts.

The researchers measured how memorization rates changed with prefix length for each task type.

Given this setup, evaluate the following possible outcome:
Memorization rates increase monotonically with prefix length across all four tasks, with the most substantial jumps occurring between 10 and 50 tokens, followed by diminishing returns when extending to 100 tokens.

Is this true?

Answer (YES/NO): NO